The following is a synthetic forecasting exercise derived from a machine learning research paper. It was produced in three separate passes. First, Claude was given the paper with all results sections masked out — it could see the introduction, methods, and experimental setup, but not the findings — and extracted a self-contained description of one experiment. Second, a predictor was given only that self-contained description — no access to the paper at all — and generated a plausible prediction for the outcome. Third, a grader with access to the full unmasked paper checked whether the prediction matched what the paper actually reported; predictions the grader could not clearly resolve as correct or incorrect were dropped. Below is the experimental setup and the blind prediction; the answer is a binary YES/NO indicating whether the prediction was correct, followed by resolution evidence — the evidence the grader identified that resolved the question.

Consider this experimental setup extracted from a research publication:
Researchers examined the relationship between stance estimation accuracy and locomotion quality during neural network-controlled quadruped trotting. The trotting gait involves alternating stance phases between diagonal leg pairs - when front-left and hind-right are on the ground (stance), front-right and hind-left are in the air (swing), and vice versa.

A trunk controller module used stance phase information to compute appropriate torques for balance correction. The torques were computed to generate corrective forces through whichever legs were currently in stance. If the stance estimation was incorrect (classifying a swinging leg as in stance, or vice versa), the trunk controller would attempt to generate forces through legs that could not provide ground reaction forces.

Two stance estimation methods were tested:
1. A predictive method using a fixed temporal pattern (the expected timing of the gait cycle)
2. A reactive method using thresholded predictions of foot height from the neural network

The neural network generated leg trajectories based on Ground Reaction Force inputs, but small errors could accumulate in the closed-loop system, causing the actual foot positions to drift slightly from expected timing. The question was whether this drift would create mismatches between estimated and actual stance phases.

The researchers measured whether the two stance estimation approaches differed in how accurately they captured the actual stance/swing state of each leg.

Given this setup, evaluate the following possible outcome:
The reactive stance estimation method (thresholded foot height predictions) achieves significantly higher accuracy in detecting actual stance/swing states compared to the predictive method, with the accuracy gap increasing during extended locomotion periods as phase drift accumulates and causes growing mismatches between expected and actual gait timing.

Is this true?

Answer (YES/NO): NO